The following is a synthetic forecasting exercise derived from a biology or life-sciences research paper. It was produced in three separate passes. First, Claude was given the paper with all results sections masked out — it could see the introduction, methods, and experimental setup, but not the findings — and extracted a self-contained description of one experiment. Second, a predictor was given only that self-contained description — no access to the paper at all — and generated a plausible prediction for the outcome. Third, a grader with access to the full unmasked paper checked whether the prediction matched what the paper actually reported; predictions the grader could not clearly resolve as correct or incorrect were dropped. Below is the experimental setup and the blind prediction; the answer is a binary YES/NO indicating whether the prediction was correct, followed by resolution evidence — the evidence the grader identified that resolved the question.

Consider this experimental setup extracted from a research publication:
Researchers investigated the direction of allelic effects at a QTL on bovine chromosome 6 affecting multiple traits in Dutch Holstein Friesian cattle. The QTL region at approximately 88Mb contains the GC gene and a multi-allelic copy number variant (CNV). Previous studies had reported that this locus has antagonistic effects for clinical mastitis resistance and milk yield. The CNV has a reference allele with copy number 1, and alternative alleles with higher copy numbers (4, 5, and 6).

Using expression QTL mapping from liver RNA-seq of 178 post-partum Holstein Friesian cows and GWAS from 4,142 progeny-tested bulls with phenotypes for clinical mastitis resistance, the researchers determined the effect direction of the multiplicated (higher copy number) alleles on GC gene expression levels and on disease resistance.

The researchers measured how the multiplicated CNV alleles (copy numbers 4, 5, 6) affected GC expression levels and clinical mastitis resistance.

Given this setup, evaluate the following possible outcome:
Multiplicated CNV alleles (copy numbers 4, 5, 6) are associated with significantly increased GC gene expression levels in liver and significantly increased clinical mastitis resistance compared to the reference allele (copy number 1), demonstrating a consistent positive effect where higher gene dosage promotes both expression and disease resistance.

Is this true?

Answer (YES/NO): NO